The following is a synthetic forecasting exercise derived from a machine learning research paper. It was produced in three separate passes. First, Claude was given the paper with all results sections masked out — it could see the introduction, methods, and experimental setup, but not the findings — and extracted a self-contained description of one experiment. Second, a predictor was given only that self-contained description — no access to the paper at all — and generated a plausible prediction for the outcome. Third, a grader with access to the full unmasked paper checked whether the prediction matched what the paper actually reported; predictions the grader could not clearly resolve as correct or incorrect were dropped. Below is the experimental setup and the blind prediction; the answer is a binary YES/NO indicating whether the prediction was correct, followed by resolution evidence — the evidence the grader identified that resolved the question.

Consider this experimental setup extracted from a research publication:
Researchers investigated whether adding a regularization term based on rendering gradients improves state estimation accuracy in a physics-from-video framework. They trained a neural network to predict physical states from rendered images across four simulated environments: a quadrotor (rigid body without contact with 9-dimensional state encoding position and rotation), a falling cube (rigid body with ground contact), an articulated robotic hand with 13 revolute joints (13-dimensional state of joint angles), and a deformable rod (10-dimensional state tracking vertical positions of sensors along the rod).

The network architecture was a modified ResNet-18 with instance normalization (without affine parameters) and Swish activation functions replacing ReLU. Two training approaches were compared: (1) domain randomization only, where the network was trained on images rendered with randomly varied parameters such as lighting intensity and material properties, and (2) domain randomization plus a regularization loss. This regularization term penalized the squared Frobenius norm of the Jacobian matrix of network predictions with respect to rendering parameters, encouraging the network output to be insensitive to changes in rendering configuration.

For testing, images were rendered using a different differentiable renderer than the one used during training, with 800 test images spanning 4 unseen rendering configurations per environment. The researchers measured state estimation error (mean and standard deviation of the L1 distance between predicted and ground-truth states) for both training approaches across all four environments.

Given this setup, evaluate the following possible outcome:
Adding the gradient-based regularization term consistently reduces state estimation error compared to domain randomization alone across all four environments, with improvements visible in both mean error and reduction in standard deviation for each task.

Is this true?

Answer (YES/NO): YES